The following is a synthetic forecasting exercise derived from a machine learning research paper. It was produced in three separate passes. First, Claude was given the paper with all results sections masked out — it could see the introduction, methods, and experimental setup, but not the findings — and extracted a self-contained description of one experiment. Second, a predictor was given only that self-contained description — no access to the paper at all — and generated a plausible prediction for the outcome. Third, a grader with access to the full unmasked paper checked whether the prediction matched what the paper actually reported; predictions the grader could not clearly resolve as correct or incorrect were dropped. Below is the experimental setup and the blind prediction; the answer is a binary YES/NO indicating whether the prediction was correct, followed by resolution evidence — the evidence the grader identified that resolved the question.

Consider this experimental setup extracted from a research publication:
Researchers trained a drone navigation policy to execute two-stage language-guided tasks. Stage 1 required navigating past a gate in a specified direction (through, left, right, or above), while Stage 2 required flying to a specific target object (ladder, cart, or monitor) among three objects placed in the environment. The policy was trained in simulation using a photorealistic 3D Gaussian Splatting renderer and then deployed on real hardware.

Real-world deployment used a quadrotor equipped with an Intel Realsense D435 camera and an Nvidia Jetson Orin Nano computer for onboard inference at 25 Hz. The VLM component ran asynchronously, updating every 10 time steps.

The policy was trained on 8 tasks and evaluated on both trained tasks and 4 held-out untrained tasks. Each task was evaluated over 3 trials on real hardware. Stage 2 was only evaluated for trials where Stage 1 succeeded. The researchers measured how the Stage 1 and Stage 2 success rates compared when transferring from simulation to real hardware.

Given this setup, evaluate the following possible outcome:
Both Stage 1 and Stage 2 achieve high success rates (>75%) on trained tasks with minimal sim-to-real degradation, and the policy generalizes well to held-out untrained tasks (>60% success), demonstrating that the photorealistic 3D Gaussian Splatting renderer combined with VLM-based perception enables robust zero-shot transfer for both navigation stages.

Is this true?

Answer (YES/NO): NO